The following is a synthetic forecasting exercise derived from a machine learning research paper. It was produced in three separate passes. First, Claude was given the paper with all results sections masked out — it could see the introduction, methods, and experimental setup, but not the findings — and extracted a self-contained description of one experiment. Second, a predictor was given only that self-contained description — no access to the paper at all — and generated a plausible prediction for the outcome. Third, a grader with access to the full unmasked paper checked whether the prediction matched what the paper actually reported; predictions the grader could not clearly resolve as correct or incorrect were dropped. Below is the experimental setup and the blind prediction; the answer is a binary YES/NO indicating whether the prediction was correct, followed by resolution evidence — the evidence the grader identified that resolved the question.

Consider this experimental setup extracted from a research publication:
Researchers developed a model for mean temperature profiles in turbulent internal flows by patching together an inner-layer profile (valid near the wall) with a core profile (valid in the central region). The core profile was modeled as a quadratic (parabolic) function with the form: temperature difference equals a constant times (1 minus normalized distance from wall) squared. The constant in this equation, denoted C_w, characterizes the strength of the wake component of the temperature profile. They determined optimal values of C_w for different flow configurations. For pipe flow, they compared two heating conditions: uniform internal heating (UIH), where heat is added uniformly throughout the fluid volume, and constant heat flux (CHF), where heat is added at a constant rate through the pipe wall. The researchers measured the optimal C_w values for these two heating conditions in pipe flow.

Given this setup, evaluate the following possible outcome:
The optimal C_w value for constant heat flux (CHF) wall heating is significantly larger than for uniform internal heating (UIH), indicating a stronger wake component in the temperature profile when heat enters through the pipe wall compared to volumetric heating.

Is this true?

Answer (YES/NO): NO